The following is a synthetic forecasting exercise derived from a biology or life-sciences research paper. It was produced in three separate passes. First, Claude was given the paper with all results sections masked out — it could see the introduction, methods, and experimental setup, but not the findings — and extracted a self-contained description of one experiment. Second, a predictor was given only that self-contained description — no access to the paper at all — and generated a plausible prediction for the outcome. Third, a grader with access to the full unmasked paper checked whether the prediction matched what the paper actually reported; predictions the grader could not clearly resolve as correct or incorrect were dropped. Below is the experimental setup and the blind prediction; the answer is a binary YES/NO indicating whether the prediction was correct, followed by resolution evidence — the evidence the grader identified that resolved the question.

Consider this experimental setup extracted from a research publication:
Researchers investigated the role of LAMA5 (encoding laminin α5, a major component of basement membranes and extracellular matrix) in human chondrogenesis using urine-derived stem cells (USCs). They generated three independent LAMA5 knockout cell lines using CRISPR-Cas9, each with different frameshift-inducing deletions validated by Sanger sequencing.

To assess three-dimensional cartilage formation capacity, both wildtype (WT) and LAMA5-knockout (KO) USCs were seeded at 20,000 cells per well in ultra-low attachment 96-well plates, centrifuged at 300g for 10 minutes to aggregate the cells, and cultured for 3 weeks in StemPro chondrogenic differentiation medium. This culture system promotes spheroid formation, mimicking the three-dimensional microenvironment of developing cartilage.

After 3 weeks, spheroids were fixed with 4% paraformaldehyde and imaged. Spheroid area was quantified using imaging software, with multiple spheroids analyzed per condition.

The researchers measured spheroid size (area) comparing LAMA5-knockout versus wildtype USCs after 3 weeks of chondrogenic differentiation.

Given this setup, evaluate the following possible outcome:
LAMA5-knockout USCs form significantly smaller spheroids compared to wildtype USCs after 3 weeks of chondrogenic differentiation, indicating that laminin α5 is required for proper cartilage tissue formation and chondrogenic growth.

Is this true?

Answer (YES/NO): YES